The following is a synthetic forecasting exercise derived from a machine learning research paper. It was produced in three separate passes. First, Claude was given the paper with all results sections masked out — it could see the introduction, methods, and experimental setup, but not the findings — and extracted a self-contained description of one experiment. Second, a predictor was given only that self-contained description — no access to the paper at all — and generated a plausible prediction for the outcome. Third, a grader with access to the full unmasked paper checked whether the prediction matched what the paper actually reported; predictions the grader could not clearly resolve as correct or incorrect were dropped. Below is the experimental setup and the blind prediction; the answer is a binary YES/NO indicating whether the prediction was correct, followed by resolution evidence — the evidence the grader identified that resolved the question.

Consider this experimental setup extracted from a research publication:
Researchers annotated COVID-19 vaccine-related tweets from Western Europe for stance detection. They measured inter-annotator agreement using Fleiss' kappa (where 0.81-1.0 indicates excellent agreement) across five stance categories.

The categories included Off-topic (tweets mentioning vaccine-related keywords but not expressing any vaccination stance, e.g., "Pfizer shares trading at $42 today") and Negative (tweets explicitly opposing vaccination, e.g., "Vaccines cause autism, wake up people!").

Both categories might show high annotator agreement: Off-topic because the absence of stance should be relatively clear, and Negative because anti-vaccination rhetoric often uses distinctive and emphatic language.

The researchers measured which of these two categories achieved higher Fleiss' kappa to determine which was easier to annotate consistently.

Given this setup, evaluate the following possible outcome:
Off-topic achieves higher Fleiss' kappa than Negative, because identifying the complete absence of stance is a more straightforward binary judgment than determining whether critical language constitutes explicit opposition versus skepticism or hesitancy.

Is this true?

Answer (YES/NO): NO